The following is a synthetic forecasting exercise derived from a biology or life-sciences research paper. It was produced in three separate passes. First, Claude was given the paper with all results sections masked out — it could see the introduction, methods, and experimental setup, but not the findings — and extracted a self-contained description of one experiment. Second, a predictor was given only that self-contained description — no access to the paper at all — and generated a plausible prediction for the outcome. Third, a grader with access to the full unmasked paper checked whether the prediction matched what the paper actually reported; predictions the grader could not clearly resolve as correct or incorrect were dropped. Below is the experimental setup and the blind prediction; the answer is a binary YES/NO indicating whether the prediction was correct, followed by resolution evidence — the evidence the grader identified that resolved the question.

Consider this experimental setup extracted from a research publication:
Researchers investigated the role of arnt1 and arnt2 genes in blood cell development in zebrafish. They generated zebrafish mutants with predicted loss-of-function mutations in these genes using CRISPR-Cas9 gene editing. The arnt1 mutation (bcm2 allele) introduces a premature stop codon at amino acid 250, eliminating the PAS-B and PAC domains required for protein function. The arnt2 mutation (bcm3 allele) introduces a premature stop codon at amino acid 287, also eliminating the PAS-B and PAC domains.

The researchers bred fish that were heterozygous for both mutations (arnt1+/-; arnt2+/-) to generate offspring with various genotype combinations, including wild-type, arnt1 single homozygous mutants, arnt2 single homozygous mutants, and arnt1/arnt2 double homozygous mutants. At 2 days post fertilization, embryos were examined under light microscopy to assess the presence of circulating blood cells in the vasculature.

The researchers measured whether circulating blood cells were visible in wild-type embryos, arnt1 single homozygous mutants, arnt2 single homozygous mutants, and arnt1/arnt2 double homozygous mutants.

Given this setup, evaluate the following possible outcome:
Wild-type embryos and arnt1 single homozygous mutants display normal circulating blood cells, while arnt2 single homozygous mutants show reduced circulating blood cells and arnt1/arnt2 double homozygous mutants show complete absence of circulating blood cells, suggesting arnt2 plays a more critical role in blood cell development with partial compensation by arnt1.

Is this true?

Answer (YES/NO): NO